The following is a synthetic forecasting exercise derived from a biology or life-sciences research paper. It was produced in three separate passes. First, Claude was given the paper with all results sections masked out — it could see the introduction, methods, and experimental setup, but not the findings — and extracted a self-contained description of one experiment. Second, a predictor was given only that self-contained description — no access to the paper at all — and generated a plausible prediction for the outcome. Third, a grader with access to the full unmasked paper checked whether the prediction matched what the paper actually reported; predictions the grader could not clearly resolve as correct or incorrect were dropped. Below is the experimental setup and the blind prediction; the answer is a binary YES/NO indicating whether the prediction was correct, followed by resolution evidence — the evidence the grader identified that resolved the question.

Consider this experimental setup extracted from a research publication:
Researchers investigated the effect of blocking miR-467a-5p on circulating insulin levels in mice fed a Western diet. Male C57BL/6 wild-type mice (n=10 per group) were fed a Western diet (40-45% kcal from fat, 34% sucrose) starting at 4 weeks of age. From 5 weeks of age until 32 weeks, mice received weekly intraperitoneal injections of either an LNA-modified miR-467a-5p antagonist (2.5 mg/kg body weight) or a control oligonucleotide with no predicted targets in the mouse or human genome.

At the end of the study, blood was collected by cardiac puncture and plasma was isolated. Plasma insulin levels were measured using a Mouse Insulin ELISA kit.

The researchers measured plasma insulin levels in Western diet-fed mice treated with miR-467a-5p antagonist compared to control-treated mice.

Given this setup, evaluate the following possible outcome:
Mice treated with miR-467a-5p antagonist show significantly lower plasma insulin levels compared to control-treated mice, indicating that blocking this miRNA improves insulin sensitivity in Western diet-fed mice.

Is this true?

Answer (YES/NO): NO